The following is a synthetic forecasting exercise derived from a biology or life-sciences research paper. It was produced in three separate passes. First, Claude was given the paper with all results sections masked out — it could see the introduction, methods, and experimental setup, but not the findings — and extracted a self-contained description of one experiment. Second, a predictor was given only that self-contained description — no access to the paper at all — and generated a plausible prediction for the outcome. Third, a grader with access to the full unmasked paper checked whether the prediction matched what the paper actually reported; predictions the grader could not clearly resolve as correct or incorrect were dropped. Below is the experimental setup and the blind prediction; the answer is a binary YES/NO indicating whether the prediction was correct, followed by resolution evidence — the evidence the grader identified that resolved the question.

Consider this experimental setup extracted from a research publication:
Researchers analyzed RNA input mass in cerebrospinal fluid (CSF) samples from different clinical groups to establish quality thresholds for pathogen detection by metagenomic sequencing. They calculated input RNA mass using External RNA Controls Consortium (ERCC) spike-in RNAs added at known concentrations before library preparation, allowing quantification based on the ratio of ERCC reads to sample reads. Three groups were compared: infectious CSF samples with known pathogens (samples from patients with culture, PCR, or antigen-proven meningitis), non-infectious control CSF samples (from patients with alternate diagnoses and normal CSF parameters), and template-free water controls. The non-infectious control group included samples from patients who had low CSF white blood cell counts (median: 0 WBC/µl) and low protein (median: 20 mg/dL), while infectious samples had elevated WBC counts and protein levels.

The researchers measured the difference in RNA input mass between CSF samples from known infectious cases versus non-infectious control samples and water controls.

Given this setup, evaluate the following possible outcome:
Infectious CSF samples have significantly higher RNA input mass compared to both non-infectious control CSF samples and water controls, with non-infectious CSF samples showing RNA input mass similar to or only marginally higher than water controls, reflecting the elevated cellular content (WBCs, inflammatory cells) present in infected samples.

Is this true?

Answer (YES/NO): YES